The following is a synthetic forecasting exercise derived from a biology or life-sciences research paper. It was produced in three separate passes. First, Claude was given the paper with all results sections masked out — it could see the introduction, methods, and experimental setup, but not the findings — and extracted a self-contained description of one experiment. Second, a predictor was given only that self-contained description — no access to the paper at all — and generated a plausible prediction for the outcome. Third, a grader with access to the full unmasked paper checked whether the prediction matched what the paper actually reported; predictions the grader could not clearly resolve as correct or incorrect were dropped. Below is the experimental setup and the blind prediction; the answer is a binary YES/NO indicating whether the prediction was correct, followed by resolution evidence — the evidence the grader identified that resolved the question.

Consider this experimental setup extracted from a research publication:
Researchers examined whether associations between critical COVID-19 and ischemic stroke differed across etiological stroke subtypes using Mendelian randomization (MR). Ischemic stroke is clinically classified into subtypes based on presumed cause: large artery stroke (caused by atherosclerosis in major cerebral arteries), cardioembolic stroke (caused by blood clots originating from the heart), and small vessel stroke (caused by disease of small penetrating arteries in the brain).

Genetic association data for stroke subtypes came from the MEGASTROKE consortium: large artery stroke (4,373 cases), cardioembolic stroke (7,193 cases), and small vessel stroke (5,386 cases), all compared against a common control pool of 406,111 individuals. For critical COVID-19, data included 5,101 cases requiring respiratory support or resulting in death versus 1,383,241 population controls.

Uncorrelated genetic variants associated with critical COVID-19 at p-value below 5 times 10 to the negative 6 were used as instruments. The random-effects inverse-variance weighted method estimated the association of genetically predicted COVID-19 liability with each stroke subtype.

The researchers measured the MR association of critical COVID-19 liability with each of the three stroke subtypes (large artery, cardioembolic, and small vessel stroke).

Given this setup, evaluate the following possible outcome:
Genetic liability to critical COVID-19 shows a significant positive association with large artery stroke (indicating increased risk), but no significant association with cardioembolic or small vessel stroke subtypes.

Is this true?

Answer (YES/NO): NO